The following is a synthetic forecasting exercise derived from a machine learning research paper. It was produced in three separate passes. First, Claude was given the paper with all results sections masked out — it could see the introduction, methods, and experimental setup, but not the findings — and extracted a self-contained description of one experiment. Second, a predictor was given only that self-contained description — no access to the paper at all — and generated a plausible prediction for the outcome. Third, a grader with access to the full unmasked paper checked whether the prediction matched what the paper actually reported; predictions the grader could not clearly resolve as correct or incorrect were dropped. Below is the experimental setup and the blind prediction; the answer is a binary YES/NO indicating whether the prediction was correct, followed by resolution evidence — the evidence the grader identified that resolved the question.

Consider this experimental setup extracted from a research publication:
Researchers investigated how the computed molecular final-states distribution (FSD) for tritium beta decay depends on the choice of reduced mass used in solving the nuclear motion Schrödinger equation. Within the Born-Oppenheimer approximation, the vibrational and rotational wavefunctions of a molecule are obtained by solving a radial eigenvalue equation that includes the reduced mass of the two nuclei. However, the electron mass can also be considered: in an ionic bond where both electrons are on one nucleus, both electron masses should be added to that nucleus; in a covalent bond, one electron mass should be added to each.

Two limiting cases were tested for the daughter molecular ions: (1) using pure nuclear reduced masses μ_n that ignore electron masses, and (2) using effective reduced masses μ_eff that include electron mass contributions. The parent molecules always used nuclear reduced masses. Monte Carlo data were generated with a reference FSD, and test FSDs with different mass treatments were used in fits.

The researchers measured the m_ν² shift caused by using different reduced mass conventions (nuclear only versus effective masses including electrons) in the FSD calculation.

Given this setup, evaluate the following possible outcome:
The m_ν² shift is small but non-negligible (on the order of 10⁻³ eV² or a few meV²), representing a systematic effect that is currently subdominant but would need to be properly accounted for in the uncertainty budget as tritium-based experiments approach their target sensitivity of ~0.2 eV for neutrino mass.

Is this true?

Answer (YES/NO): NO